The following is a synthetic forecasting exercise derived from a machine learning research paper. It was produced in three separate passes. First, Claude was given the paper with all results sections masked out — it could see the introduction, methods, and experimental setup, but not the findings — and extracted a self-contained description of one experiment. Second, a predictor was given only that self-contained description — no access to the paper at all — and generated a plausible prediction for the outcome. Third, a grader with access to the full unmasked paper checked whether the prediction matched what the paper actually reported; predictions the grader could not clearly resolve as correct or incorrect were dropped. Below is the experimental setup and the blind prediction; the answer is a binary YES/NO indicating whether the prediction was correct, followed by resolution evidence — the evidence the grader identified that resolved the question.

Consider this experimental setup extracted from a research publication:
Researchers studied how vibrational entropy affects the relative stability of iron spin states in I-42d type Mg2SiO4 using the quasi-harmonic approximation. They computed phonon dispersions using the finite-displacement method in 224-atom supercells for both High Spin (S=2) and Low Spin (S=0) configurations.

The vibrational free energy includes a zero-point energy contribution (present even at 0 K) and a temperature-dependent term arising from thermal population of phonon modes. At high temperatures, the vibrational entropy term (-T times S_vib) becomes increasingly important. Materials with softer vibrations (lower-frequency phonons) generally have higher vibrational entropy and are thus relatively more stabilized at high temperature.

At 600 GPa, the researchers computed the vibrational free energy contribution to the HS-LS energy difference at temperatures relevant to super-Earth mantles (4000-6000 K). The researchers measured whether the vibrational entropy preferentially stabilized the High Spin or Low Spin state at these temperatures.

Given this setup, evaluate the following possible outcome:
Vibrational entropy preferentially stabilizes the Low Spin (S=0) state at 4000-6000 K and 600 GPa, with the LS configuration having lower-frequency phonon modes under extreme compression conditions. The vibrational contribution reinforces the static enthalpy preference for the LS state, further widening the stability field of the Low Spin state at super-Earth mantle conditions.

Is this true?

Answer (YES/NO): NO